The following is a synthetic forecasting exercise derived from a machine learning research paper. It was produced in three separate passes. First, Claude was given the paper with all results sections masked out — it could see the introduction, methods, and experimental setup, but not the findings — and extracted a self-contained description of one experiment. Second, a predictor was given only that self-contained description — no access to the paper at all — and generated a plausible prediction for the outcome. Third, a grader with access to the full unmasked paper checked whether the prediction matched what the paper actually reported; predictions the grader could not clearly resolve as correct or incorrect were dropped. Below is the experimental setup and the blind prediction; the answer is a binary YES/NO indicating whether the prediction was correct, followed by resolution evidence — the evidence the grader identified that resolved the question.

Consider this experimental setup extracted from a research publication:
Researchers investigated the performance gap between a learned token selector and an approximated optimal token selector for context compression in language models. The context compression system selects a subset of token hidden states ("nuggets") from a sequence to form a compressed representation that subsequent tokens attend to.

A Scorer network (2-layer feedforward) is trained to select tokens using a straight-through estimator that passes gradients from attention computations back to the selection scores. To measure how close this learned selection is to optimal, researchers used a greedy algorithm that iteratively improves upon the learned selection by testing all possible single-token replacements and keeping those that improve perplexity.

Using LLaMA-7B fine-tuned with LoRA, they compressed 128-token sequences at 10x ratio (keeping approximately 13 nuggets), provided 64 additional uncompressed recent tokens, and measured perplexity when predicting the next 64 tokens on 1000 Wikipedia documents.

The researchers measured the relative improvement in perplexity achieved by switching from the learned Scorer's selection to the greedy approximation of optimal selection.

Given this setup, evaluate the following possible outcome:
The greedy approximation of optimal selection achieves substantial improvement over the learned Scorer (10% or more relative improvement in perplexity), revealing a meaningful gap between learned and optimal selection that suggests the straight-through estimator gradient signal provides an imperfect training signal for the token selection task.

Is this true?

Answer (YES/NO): NO